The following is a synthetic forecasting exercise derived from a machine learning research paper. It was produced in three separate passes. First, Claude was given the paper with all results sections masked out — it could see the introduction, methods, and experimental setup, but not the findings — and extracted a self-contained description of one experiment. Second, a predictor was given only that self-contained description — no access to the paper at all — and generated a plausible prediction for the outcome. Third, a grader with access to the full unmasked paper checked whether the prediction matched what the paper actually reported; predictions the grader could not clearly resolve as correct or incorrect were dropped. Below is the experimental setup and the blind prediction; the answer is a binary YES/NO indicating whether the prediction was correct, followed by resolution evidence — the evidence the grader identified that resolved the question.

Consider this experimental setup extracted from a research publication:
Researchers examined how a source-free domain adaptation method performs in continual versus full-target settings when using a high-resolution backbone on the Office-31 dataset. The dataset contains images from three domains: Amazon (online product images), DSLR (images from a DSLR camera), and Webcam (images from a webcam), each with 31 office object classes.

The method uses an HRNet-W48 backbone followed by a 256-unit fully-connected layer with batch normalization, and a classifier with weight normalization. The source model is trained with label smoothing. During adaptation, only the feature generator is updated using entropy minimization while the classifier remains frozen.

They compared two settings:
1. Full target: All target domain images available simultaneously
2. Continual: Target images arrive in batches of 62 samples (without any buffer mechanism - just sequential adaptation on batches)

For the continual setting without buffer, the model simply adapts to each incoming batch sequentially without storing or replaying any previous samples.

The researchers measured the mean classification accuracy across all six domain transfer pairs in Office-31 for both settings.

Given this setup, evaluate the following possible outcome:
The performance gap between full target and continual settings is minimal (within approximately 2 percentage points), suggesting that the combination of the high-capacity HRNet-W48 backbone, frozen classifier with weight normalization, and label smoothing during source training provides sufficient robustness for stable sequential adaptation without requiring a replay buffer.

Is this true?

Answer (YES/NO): NO